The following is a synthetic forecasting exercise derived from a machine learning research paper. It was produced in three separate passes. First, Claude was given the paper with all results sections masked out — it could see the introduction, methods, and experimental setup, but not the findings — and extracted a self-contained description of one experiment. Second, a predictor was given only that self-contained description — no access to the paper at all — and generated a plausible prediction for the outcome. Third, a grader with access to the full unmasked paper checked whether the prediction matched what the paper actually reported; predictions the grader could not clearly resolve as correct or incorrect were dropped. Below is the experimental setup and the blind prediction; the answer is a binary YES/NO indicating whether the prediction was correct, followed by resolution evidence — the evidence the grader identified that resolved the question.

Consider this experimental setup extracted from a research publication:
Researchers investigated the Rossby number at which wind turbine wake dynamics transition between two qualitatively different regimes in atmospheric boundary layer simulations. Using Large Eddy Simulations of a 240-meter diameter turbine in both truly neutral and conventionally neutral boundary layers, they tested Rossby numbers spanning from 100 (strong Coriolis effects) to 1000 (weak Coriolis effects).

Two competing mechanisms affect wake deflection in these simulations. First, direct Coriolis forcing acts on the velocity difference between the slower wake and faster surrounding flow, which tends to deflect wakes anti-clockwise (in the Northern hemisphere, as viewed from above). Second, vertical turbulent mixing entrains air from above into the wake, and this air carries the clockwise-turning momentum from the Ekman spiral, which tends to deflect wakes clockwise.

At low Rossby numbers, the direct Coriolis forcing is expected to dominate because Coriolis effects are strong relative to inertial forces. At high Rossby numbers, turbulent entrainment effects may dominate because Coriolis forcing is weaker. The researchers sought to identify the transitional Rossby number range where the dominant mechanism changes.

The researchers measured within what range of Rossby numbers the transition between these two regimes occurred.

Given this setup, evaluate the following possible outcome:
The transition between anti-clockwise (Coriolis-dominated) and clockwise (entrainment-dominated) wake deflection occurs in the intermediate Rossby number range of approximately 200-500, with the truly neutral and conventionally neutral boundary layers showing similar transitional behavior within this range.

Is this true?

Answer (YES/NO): NO